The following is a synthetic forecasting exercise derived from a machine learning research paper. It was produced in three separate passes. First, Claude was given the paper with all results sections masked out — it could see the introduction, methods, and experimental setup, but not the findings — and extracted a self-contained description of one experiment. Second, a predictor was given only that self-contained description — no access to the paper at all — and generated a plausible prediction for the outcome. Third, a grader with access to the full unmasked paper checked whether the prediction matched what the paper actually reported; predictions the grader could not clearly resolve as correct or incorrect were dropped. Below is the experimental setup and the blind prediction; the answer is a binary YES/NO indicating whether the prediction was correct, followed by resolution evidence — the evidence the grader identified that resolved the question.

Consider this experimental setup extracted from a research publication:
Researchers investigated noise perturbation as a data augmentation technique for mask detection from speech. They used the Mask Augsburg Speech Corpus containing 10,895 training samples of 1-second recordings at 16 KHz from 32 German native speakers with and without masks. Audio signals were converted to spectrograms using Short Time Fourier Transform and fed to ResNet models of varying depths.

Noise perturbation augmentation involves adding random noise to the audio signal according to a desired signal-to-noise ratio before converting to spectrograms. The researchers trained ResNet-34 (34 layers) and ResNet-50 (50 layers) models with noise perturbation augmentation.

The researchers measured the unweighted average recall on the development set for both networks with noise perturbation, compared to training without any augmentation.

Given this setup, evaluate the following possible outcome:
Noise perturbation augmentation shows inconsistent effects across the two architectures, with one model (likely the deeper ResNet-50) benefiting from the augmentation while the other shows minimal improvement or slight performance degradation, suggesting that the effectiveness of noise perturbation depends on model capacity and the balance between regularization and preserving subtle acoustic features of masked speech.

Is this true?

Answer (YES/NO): NO